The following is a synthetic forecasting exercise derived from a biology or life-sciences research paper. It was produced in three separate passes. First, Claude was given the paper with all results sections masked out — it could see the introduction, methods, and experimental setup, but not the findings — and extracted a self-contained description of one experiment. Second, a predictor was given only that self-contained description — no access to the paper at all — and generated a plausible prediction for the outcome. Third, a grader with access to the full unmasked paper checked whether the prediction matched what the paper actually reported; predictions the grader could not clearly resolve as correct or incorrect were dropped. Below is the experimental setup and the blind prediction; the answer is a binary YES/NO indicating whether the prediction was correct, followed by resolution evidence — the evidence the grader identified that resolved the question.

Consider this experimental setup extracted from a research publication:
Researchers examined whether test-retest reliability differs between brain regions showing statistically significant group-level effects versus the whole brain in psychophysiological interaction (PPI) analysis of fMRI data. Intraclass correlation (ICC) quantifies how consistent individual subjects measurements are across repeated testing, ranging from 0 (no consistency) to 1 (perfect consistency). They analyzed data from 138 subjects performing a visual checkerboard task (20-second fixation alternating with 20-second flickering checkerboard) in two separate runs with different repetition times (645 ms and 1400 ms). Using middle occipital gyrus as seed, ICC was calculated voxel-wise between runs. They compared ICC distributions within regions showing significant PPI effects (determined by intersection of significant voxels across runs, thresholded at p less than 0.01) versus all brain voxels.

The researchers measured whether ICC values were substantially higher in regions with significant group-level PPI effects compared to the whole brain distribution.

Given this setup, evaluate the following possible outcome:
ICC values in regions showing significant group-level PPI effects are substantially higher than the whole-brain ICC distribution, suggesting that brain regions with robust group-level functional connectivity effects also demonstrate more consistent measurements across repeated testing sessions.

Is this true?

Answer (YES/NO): NO